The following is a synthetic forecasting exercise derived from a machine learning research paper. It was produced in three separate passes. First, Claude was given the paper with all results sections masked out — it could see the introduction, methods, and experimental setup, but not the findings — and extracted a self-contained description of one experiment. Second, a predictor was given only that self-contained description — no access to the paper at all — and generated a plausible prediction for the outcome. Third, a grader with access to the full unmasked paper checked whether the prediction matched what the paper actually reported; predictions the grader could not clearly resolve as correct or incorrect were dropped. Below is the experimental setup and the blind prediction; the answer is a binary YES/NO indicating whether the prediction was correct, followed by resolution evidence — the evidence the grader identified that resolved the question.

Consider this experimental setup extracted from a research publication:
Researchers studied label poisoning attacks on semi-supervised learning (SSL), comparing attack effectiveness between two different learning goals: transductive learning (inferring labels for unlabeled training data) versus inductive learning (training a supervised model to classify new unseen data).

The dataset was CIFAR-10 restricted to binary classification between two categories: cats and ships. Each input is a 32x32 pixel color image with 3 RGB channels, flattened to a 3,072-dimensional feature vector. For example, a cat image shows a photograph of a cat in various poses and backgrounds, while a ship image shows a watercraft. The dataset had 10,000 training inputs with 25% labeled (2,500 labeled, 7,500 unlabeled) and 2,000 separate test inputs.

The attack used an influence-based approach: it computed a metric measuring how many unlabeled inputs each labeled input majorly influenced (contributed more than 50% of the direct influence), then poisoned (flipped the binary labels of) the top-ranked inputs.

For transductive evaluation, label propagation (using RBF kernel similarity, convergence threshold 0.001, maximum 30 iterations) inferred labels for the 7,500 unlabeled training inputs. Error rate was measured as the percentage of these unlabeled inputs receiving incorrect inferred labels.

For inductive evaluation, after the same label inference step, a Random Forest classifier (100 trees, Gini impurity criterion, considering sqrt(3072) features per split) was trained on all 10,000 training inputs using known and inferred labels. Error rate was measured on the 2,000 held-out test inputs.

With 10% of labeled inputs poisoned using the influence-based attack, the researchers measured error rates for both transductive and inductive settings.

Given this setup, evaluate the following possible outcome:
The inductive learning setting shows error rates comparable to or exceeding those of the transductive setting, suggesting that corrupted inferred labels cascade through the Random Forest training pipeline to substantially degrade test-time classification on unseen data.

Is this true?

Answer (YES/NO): NO